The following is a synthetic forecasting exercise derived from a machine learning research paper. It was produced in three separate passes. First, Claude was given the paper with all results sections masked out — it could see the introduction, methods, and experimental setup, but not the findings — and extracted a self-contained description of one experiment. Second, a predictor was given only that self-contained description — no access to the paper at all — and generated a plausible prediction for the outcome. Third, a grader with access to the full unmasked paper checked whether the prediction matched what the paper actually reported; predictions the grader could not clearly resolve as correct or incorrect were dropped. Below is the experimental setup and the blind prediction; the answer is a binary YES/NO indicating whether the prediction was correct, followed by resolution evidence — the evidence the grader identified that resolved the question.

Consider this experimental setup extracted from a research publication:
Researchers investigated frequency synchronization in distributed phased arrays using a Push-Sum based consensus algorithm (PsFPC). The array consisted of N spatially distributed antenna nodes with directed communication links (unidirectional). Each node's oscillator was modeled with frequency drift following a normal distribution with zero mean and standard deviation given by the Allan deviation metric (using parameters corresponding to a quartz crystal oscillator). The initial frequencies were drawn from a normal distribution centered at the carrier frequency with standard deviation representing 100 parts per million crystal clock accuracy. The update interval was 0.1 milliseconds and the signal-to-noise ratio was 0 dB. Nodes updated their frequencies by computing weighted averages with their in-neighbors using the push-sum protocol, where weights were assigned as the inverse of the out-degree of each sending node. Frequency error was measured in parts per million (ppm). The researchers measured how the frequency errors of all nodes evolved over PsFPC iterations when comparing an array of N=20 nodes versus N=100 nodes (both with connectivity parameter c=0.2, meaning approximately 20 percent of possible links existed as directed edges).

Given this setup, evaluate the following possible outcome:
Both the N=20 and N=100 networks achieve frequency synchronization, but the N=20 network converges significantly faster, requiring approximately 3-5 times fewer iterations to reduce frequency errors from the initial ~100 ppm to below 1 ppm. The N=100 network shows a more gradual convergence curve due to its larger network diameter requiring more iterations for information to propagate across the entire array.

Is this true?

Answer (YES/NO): NO